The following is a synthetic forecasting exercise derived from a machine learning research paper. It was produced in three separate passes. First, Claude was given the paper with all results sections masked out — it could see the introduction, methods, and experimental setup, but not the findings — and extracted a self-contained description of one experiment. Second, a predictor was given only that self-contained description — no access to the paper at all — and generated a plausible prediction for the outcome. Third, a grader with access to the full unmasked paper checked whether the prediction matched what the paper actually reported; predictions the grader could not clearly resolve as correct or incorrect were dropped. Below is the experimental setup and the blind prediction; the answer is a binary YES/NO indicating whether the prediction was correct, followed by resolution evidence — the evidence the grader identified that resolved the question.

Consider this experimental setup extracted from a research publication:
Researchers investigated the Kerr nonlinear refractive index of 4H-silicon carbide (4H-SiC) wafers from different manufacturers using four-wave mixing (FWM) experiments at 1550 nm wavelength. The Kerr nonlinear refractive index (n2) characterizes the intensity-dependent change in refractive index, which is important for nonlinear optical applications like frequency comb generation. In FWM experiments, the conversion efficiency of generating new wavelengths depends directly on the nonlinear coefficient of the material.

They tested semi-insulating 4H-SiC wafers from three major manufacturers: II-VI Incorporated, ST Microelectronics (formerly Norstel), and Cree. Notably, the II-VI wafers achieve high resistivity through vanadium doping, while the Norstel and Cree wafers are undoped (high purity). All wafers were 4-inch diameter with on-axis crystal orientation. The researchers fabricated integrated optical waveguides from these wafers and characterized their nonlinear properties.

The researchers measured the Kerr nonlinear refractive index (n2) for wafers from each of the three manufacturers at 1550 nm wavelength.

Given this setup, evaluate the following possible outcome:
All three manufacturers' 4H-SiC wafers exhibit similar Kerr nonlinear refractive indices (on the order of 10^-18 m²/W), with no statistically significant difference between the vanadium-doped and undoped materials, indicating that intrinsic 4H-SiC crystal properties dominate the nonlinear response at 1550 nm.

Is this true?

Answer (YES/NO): NO